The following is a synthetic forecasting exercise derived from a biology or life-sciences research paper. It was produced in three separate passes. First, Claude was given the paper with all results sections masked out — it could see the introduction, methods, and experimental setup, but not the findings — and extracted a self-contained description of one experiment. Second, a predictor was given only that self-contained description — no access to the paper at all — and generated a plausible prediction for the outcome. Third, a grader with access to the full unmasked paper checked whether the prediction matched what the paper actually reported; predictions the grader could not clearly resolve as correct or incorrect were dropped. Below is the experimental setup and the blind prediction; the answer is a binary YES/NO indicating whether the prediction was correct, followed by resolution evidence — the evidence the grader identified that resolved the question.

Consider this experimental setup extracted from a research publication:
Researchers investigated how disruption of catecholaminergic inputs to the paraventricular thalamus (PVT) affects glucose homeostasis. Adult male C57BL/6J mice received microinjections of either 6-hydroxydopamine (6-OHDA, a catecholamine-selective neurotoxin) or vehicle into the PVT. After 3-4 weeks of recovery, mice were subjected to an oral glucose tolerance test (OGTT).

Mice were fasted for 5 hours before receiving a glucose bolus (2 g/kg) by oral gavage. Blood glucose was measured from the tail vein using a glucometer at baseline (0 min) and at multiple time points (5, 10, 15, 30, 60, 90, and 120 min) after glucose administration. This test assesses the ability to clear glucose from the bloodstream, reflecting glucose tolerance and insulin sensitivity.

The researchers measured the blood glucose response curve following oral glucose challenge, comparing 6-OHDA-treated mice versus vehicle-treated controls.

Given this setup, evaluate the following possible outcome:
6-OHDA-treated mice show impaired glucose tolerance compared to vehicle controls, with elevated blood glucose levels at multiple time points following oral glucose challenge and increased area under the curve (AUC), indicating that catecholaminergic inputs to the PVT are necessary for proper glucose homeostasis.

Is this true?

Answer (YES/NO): NO